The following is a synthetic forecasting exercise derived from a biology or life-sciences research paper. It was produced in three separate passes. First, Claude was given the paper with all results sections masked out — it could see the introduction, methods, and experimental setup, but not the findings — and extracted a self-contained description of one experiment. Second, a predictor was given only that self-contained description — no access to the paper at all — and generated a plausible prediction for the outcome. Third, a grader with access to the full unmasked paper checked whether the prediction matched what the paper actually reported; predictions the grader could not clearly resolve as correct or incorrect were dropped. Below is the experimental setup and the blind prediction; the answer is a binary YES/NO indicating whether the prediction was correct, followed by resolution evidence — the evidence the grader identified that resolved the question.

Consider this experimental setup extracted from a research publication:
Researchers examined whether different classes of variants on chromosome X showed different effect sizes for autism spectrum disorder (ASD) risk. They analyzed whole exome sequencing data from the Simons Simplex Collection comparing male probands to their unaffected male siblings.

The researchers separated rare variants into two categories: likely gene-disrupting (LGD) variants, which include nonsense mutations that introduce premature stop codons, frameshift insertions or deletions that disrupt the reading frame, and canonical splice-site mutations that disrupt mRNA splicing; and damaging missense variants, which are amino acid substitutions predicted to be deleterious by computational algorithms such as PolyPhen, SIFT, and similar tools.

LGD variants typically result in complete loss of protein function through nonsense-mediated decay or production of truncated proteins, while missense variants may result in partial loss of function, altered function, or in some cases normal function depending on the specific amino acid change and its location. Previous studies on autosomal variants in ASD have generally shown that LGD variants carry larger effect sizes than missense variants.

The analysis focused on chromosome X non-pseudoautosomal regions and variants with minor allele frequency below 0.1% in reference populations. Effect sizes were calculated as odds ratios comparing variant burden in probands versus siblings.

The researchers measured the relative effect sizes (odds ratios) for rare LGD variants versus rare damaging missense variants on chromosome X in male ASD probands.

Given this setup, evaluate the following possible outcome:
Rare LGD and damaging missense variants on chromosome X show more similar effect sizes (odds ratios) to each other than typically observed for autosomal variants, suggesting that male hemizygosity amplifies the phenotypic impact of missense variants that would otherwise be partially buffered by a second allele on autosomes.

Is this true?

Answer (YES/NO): NO